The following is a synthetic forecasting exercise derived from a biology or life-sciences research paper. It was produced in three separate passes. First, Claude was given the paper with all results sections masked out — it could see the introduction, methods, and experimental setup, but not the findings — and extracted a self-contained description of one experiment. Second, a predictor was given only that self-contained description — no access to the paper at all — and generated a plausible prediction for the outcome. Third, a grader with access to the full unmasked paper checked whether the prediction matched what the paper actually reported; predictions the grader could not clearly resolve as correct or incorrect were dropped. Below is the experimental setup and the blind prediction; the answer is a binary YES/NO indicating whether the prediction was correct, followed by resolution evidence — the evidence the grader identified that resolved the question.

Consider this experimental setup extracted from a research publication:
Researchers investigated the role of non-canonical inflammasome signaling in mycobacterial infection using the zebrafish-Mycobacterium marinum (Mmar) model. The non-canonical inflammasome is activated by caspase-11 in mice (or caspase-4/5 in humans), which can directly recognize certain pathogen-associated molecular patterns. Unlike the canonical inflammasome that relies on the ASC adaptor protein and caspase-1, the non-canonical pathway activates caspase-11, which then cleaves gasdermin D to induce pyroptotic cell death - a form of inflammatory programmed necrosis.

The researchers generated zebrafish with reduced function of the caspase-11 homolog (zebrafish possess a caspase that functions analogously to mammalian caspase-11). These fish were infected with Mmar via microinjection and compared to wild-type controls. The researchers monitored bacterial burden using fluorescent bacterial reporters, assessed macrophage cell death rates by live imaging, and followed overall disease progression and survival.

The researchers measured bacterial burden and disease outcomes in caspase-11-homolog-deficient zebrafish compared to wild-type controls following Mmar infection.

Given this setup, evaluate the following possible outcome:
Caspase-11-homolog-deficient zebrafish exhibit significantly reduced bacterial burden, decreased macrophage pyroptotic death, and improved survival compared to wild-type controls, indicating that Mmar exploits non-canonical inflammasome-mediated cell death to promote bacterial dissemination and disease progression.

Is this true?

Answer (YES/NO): YES